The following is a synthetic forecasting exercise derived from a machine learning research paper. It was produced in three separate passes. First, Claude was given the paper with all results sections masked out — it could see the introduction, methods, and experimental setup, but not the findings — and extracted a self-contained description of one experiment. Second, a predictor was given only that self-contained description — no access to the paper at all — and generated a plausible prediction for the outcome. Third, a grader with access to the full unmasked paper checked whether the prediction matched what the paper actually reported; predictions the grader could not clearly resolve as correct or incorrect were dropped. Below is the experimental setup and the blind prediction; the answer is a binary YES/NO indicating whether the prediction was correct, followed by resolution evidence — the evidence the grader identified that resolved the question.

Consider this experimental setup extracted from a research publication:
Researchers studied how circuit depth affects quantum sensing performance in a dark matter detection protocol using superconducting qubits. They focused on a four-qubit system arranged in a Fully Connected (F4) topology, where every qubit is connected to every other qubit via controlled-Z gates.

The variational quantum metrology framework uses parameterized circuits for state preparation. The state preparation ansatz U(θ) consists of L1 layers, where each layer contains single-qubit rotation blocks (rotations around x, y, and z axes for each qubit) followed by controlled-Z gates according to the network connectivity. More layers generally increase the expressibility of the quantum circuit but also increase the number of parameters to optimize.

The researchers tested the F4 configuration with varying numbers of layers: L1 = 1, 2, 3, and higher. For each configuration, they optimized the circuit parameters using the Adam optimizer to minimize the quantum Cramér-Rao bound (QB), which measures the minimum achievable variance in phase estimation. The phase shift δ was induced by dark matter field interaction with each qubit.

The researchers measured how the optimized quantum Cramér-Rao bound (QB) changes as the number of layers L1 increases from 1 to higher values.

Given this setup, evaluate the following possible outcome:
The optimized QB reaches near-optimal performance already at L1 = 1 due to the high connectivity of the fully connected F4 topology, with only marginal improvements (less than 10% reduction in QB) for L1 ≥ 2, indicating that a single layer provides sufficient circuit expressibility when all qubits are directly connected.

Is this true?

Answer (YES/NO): NO